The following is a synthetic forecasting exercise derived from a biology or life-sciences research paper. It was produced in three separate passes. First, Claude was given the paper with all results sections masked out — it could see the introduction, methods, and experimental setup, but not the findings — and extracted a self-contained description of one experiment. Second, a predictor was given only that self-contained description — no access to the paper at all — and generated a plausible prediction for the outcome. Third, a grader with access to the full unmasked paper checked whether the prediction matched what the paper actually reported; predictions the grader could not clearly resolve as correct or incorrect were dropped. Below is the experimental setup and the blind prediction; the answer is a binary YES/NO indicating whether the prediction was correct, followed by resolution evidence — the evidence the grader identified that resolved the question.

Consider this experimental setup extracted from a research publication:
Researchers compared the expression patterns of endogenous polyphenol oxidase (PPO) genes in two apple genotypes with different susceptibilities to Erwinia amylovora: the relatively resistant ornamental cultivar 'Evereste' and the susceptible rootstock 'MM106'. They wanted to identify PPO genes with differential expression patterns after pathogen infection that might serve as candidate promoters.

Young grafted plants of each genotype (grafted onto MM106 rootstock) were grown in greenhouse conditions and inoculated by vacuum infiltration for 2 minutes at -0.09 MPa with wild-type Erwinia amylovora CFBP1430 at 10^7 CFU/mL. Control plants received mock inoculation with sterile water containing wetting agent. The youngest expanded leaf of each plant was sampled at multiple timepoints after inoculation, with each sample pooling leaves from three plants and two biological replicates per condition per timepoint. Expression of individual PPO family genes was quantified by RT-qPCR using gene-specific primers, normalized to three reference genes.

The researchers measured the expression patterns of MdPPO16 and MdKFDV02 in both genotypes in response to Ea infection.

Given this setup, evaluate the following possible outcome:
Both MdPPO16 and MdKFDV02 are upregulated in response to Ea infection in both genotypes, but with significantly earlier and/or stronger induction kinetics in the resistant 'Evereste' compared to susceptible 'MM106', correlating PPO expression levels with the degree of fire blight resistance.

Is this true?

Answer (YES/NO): NO